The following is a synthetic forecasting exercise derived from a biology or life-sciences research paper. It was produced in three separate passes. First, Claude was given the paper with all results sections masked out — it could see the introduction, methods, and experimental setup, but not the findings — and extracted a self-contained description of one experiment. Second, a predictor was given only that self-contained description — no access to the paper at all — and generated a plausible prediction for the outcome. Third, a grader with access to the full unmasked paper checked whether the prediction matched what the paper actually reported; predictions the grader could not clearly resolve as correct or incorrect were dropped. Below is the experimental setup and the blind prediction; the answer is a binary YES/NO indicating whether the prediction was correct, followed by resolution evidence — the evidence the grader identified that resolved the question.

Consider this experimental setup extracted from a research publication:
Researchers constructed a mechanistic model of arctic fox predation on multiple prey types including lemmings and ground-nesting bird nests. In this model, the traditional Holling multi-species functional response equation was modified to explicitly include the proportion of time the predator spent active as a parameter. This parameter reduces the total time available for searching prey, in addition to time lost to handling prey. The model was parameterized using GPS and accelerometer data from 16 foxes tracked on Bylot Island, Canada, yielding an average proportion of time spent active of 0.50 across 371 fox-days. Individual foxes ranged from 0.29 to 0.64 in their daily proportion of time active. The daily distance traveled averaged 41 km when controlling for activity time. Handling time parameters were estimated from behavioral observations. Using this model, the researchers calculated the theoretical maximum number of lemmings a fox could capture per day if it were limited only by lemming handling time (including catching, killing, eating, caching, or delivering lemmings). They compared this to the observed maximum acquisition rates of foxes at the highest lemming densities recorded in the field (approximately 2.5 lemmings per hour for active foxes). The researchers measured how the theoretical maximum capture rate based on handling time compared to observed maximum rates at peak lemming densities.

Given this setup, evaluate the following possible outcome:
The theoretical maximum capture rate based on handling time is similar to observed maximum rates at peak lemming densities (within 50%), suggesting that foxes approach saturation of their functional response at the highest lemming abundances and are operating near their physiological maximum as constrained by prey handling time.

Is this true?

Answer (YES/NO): NO